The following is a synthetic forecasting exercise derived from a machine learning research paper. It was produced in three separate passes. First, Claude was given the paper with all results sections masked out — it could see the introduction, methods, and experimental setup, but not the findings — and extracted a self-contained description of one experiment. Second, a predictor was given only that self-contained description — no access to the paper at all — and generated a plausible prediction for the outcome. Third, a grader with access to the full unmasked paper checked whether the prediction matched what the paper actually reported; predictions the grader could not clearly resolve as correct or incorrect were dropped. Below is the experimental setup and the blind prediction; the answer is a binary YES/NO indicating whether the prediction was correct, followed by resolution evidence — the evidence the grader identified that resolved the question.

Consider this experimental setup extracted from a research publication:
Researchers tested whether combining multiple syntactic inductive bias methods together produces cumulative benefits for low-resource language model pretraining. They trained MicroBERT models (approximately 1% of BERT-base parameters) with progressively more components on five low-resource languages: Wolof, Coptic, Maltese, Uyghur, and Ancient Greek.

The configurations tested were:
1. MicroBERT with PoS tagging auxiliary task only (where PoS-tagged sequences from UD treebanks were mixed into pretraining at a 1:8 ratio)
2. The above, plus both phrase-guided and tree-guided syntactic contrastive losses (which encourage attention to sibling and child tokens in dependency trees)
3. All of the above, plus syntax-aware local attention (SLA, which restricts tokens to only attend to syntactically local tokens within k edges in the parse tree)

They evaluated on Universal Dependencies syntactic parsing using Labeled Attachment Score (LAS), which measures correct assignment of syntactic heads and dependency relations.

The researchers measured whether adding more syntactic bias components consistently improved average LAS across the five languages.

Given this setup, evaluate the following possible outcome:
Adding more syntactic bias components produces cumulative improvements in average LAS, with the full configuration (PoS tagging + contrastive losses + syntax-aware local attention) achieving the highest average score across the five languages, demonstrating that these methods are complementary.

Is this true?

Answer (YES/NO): NO